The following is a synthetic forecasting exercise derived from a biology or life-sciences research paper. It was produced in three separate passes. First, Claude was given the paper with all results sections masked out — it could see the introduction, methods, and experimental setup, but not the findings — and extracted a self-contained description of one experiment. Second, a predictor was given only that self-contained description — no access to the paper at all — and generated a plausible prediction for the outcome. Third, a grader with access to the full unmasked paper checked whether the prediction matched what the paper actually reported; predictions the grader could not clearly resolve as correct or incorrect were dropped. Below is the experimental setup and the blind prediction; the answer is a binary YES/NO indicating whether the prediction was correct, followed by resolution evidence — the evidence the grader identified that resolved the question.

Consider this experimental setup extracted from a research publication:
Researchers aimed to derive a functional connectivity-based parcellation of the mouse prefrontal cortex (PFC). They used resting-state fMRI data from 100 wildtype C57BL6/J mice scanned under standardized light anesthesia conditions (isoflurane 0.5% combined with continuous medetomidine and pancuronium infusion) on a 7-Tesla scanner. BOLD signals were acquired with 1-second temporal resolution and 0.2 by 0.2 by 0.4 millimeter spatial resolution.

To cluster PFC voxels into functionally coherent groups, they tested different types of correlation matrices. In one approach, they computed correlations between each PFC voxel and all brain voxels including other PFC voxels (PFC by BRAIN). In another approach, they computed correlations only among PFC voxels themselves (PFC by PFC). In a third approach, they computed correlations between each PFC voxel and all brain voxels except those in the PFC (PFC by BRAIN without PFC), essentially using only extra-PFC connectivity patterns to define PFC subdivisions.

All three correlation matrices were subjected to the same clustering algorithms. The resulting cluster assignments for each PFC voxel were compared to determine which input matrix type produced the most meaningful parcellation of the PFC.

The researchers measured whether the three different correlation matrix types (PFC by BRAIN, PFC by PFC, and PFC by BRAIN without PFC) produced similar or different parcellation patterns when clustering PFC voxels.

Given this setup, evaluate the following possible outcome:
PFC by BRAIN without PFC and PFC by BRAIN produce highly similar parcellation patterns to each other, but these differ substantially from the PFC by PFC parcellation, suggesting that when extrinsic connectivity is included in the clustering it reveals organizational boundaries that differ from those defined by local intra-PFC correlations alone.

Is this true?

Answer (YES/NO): NO